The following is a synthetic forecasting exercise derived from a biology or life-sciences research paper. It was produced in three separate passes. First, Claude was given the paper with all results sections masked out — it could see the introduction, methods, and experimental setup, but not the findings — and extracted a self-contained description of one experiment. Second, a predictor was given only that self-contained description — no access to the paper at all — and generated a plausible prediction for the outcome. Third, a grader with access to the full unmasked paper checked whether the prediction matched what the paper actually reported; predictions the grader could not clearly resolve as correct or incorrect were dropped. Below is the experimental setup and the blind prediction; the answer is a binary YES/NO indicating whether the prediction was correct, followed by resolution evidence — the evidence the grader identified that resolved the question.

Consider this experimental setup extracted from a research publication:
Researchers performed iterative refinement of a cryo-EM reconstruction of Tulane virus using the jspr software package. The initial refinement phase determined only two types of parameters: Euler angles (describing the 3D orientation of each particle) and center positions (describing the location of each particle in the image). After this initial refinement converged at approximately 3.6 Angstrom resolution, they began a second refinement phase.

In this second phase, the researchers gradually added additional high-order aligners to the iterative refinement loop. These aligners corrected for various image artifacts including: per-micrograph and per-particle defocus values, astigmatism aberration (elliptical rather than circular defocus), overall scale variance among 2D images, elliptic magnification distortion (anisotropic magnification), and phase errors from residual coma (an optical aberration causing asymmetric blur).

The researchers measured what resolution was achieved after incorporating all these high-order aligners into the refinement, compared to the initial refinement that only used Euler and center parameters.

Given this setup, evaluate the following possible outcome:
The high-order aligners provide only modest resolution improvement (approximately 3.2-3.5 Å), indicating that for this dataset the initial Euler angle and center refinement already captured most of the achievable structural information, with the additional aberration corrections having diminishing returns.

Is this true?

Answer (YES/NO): NO